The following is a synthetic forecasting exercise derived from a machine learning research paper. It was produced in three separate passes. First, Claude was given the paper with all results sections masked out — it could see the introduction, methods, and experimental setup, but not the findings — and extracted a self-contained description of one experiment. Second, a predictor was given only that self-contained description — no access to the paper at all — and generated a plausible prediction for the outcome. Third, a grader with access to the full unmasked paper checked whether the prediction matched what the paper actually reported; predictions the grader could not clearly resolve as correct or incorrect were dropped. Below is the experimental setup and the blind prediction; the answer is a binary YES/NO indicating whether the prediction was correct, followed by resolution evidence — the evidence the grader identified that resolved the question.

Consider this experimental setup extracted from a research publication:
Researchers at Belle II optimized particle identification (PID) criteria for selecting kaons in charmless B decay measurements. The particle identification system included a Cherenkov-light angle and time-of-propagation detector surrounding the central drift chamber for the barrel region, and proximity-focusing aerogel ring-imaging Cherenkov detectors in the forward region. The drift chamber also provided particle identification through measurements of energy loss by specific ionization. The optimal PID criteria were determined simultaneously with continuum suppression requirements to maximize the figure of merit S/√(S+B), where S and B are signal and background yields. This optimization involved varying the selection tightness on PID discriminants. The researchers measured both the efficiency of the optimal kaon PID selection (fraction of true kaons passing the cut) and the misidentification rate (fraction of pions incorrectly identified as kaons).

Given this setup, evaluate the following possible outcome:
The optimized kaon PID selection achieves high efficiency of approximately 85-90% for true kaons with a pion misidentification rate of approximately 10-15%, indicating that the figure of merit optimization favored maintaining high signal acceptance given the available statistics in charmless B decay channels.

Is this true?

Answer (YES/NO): NO